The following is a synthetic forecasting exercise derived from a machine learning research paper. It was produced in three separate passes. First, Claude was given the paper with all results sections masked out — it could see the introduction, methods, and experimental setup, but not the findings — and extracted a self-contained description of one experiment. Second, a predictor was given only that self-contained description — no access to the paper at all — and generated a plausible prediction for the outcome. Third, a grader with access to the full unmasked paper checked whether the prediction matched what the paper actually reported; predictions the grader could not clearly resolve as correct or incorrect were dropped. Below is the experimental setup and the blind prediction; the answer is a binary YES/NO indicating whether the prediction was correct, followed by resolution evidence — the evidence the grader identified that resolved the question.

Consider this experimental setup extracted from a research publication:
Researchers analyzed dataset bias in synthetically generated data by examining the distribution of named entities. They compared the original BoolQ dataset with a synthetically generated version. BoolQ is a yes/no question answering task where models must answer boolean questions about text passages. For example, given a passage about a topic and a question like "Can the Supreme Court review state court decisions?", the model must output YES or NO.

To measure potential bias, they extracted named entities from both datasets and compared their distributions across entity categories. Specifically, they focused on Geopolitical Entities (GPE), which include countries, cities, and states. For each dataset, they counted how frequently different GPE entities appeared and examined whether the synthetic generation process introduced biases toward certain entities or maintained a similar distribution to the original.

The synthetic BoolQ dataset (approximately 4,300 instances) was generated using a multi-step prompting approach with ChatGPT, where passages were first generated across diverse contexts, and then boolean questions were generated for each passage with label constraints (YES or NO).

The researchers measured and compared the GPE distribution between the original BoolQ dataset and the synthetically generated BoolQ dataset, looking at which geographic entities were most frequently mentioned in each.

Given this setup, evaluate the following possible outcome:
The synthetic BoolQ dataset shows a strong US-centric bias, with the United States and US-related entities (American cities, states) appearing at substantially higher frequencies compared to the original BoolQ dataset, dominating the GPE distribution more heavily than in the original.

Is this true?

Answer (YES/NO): NO